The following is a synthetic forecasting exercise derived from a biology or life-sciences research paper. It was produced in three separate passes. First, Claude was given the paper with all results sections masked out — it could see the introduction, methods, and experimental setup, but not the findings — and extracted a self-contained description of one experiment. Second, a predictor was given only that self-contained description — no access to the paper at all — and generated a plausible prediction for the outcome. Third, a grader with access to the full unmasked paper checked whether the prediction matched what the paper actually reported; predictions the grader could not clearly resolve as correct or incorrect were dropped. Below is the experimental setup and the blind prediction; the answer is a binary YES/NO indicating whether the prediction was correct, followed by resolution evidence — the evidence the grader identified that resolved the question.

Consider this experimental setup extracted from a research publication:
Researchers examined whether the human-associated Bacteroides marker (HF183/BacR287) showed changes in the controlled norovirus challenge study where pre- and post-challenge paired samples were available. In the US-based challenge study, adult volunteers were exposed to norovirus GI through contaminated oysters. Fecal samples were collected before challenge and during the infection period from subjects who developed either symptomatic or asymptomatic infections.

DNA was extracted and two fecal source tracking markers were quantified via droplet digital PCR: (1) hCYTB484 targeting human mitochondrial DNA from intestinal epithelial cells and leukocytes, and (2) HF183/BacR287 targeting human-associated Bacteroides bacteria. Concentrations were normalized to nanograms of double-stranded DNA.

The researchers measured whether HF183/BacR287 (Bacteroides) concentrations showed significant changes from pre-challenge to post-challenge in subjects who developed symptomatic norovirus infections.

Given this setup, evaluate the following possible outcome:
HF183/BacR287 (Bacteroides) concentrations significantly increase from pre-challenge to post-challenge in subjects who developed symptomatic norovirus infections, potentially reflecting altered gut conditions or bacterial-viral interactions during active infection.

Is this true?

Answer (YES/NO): NO